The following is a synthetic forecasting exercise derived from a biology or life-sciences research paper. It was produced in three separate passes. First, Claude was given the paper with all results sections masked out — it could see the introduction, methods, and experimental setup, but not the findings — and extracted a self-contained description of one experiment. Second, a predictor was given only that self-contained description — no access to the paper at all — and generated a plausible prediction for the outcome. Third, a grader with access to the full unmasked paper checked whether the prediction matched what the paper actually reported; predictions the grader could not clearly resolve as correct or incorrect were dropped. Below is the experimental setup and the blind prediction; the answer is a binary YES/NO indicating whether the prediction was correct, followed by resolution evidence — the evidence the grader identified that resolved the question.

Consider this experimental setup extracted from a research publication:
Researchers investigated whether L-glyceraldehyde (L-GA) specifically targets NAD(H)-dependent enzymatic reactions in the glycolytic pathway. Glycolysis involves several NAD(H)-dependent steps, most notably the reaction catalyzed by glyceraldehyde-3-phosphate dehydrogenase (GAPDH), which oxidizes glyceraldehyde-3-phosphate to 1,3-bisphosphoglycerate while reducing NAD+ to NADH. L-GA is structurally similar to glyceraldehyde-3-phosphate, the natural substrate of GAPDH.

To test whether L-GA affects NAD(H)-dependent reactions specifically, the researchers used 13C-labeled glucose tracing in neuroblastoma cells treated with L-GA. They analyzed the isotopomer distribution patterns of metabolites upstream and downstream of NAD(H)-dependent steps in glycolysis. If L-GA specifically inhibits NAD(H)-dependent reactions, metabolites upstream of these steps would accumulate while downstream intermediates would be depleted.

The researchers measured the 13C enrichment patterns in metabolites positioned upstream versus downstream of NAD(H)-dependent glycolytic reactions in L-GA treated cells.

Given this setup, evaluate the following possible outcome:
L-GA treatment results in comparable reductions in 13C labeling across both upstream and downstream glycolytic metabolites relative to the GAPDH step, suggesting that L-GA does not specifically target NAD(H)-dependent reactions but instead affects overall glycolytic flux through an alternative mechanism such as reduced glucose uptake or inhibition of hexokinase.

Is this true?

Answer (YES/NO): NO